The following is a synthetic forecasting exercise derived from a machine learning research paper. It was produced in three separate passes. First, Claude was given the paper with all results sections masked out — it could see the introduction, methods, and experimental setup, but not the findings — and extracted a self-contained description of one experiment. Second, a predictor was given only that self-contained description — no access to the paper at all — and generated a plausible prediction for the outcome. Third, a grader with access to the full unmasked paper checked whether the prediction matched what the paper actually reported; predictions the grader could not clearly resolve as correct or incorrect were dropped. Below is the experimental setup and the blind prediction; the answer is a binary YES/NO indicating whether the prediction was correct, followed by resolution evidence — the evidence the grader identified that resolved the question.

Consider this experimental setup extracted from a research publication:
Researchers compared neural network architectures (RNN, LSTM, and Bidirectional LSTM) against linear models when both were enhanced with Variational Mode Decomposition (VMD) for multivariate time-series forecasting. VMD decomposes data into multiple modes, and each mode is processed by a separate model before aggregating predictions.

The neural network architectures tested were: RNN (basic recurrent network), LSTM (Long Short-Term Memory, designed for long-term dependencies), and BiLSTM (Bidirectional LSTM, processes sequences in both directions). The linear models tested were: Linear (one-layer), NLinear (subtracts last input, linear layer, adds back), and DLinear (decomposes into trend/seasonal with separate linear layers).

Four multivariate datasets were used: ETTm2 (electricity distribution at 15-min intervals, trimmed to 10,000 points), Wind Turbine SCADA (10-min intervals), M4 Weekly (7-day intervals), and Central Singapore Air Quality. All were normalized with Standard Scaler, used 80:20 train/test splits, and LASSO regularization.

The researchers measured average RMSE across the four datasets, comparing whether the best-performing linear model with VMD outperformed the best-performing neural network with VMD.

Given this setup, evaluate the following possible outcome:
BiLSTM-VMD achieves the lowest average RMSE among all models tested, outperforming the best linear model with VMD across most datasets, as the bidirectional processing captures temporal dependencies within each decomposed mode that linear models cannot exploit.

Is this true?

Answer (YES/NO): NO